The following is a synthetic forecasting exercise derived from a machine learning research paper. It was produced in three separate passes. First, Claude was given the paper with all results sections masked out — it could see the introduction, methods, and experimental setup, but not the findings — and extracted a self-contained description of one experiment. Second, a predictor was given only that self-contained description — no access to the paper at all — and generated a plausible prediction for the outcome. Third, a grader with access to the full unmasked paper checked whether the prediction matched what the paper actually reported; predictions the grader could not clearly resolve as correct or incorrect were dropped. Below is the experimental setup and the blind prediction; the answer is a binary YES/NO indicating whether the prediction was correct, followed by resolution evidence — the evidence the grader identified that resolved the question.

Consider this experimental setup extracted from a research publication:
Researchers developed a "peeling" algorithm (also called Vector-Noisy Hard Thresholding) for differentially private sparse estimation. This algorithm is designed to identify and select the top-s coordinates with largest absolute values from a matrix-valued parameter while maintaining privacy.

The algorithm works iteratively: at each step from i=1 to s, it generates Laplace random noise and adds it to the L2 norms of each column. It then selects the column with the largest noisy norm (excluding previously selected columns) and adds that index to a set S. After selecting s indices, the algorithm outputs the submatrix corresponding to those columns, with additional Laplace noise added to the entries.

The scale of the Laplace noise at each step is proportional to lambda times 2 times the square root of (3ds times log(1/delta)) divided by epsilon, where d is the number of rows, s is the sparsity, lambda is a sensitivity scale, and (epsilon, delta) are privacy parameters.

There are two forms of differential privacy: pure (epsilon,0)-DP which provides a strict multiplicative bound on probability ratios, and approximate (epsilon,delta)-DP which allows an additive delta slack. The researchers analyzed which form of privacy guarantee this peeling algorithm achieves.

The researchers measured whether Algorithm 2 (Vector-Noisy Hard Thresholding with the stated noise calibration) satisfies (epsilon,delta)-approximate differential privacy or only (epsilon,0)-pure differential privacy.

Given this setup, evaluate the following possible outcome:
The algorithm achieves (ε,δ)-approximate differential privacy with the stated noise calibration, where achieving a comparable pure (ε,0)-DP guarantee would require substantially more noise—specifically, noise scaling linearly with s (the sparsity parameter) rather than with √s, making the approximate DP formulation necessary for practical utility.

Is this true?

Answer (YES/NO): NO